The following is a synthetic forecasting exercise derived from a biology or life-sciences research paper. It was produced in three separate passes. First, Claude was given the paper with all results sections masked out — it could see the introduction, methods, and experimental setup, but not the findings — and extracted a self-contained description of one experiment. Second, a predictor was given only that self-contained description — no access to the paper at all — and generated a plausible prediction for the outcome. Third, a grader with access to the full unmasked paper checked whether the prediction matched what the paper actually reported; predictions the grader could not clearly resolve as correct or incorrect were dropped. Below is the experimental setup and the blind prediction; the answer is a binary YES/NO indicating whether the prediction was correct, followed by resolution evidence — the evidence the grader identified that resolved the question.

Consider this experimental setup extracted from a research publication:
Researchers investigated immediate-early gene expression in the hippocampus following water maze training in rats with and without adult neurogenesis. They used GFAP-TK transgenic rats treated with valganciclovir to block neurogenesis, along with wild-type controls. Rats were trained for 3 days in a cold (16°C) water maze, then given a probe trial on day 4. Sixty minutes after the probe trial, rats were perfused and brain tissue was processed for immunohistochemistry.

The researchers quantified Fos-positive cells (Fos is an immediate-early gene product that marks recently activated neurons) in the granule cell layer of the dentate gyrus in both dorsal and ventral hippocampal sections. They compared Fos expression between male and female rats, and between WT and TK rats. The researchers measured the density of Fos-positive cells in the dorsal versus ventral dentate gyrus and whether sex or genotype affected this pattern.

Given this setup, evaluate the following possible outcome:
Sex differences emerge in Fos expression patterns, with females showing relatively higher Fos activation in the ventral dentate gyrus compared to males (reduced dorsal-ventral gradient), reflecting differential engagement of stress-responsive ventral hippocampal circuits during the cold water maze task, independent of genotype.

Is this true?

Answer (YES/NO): NO